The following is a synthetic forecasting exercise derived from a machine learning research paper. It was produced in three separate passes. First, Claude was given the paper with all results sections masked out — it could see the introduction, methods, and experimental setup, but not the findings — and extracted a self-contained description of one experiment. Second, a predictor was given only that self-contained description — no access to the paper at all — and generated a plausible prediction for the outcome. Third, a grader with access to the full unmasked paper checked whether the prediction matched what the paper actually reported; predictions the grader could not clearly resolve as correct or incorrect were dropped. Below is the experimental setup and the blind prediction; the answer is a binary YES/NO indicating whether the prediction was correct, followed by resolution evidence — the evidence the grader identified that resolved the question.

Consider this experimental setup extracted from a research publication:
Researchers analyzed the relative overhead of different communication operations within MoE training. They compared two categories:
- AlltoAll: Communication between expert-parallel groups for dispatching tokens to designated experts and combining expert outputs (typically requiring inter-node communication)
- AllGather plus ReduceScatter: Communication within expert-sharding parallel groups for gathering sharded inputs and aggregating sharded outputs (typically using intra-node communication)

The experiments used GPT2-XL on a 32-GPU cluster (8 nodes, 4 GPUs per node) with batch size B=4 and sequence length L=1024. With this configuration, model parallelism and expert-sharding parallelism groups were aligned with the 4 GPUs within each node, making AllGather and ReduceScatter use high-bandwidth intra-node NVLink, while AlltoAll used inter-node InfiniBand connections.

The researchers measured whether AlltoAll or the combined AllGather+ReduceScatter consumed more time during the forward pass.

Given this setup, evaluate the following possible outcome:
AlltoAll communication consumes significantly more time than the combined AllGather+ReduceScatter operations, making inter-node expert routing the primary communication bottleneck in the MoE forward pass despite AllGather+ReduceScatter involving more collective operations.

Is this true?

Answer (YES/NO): NO